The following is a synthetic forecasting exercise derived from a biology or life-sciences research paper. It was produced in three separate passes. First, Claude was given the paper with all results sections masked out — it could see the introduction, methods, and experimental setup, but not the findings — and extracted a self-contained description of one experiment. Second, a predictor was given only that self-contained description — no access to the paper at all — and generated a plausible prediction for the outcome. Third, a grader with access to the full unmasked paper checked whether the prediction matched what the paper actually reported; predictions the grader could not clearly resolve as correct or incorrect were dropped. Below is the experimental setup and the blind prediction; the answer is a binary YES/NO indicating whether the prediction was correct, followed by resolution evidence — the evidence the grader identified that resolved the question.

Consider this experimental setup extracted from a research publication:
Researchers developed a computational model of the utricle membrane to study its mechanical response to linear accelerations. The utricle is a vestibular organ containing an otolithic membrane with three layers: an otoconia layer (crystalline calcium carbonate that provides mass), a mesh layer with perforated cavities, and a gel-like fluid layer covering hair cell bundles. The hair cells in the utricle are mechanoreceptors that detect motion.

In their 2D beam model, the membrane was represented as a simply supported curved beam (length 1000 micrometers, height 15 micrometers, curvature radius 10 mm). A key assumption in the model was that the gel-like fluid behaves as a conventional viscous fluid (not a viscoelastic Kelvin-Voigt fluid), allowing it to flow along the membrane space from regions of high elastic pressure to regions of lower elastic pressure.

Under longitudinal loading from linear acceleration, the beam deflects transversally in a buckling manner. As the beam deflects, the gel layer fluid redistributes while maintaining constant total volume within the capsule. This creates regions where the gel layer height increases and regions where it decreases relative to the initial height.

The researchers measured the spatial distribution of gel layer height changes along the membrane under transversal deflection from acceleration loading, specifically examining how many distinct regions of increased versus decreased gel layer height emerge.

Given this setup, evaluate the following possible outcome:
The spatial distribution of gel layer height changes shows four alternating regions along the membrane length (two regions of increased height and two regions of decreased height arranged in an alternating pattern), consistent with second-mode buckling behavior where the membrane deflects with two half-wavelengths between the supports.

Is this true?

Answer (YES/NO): NO